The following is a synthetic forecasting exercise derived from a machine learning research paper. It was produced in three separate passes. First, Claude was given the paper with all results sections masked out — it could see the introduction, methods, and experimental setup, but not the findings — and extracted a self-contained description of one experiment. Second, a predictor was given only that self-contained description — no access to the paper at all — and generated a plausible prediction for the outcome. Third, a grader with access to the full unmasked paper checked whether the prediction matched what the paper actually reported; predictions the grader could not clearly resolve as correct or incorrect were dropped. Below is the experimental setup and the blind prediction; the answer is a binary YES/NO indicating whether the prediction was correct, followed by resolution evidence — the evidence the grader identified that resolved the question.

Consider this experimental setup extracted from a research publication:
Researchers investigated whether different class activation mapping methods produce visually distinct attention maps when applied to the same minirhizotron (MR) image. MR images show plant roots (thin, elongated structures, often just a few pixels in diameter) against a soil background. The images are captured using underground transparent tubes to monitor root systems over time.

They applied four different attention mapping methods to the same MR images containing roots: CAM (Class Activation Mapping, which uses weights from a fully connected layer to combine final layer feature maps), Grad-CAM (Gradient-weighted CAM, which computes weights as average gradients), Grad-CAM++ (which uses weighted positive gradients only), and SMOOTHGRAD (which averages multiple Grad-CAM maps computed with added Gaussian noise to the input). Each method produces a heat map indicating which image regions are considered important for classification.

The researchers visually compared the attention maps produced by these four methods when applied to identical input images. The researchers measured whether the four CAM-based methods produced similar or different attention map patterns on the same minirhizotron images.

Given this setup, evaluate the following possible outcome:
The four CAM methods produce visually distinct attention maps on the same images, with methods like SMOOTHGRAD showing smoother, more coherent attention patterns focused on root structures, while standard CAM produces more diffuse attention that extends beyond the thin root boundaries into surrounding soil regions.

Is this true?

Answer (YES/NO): NO